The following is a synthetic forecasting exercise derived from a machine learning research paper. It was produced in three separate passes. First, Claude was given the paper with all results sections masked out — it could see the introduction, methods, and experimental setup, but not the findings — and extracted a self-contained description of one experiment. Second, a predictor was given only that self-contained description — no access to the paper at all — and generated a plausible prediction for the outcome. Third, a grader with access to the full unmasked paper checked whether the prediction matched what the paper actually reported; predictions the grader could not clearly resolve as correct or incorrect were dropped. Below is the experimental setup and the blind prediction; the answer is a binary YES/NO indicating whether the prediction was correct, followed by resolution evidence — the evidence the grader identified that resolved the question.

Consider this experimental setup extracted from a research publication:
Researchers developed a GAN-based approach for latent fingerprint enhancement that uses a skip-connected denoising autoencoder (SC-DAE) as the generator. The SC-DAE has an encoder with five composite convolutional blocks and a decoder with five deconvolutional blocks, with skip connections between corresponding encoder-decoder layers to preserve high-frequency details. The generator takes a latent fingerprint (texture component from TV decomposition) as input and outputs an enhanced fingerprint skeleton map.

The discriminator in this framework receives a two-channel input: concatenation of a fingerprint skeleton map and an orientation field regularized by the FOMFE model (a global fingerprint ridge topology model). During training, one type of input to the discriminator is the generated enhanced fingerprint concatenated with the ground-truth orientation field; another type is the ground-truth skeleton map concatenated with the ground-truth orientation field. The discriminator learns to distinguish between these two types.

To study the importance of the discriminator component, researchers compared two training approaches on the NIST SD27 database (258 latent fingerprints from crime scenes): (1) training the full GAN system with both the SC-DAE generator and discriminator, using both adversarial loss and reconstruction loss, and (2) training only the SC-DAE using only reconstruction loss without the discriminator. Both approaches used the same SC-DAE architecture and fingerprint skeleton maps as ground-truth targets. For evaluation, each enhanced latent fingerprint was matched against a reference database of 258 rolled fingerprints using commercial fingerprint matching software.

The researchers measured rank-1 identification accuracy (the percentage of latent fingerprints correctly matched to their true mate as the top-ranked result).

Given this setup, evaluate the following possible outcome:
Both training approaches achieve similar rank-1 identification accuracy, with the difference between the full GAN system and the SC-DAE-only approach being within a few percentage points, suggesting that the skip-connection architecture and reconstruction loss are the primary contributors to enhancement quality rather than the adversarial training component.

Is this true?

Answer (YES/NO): NO